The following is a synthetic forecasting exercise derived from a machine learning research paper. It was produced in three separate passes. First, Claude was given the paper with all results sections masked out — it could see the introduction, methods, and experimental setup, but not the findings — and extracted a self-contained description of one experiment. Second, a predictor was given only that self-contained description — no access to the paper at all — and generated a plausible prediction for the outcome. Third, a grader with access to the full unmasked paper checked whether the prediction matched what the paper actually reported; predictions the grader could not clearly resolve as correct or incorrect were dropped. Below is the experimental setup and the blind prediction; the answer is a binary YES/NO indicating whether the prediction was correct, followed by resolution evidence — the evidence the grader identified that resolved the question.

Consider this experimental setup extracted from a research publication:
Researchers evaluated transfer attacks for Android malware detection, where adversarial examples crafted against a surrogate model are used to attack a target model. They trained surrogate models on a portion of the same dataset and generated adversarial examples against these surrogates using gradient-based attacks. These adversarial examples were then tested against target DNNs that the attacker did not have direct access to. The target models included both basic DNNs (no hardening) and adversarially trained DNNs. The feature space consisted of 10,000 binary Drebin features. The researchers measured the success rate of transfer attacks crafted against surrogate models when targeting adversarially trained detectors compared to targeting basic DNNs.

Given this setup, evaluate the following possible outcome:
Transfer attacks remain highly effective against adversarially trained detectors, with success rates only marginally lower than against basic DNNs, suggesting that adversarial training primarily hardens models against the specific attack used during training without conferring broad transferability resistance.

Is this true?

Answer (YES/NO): NO